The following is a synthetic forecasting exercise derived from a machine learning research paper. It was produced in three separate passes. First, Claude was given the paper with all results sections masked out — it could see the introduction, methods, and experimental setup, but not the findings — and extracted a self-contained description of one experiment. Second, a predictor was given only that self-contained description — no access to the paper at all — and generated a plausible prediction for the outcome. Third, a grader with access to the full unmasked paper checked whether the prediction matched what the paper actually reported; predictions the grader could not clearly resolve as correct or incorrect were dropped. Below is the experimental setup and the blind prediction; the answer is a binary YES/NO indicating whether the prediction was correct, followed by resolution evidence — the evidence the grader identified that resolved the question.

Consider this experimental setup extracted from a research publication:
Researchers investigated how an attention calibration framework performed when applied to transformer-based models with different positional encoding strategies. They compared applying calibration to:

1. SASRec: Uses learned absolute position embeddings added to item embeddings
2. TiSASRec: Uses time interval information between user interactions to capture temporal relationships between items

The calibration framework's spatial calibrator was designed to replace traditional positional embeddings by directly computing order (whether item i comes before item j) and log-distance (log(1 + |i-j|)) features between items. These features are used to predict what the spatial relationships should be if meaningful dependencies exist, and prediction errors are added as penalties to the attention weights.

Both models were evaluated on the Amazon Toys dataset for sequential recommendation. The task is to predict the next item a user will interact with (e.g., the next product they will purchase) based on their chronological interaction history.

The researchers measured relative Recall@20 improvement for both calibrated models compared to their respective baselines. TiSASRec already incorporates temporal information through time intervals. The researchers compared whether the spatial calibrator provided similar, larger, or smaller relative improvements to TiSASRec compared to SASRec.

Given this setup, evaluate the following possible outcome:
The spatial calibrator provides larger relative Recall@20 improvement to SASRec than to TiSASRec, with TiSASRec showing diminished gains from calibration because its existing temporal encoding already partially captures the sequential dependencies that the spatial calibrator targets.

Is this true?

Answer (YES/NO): YES